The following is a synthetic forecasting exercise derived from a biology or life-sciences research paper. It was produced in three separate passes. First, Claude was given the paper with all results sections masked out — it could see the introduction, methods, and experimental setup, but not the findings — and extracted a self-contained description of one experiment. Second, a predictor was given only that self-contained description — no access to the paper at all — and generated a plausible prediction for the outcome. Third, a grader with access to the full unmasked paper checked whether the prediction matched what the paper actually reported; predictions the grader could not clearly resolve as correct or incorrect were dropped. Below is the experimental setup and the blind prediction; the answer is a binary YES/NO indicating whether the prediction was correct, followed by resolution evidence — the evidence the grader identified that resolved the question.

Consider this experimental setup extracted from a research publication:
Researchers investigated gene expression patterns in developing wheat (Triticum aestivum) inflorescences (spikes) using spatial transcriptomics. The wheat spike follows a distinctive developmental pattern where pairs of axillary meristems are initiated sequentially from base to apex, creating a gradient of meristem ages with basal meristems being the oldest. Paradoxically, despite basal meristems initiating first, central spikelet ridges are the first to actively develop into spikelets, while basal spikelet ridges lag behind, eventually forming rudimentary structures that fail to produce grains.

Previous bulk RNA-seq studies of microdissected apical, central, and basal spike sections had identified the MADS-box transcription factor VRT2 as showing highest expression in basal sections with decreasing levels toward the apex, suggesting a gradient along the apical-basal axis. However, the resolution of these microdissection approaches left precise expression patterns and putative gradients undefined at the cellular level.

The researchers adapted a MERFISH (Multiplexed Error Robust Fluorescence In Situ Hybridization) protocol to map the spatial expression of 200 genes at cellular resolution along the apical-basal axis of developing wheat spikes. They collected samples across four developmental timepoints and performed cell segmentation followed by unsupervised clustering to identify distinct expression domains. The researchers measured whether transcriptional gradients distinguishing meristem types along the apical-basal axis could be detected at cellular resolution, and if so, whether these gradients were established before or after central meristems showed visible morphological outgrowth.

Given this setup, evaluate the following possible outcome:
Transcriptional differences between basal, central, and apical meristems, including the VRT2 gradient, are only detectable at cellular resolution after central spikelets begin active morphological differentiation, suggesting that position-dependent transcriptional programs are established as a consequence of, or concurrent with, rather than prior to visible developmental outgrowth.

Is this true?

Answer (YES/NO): NO